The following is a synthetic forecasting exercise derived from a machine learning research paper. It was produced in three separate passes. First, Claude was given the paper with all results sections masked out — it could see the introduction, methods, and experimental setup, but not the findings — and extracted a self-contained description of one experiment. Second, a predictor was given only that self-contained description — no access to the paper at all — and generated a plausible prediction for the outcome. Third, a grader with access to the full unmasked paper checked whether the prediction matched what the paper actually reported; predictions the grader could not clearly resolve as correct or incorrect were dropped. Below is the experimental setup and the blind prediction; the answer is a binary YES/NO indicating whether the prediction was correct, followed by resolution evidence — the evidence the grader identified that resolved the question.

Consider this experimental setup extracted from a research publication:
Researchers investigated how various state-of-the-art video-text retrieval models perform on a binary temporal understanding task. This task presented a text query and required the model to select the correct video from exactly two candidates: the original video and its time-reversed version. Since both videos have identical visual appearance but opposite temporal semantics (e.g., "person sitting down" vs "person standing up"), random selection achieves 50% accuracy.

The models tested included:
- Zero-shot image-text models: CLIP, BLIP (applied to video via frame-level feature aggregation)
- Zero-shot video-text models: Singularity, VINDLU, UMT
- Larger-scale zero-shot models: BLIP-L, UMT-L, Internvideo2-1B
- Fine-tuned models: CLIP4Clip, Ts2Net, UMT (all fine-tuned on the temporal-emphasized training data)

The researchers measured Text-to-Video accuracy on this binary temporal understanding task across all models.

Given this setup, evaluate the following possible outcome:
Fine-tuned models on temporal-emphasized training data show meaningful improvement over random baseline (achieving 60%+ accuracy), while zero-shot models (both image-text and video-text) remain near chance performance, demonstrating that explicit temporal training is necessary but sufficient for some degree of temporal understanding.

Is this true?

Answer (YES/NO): NO